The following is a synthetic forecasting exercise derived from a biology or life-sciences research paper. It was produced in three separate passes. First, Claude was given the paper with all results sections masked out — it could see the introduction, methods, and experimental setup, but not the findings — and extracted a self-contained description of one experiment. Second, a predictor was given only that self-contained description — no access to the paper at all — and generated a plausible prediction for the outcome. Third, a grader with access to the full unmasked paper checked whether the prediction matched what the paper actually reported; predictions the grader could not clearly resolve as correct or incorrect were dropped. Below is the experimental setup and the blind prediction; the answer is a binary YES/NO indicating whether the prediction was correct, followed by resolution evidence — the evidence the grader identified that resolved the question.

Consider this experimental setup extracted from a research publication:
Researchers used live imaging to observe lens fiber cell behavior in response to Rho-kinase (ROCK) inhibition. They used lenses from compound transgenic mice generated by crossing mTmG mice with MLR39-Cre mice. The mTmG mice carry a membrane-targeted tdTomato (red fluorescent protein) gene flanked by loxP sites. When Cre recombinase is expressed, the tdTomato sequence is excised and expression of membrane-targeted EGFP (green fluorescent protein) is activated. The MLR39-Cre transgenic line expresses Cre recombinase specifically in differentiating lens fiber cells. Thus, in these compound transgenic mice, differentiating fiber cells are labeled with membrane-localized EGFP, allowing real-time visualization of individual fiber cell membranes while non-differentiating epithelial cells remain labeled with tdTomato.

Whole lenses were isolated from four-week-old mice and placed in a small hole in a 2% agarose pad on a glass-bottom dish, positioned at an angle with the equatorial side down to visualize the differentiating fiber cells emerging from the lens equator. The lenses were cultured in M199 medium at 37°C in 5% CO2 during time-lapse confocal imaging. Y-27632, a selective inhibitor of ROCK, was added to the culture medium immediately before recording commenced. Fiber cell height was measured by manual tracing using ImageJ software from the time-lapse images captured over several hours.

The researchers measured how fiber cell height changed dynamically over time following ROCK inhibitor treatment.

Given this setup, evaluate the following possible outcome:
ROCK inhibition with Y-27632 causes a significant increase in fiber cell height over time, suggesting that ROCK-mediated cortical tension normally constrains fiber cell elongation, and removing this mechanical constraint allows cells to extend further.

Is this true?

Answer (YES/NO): NO